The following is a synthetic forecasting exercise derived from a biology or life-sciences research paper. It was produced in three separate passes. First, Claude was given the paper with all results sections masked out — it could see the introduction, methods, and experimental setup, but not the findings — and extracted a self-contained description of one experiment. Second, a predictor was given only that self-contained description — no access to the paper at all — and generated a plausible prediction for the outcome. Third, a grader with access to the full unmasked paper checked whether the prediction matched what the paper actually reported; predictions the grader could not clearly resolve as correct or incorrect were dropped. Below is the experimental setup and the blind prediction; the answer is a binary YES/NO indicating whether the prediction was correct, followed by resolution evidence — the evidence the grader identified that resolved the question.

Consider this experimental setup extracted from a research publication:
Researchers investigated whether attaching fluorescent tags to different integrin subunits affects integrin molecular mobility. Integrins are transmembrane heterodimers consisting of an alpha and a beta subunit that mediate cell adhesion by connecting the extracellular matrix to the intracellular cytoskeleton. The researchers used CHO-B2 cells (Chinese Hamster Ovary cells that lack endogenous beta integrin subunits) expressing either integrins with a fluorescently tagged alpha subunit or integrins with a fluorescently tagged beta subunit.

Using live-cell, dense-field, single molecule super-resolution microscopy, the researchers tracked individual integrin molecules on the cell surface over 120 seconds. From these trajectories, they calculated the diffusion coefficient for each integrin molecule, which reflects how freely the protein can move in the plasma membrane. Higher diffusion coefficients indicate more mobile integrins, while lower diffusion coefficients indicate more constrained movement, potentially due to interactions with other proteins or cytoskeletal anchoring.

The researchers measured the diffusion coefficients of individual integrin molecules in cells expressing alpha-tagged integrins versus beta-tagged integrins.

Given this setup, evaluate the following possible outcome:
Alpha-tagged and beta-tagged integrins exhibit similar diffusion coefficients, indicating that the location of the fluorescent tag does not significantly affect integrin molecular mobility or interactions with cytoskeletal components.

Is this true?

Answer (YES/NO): NO